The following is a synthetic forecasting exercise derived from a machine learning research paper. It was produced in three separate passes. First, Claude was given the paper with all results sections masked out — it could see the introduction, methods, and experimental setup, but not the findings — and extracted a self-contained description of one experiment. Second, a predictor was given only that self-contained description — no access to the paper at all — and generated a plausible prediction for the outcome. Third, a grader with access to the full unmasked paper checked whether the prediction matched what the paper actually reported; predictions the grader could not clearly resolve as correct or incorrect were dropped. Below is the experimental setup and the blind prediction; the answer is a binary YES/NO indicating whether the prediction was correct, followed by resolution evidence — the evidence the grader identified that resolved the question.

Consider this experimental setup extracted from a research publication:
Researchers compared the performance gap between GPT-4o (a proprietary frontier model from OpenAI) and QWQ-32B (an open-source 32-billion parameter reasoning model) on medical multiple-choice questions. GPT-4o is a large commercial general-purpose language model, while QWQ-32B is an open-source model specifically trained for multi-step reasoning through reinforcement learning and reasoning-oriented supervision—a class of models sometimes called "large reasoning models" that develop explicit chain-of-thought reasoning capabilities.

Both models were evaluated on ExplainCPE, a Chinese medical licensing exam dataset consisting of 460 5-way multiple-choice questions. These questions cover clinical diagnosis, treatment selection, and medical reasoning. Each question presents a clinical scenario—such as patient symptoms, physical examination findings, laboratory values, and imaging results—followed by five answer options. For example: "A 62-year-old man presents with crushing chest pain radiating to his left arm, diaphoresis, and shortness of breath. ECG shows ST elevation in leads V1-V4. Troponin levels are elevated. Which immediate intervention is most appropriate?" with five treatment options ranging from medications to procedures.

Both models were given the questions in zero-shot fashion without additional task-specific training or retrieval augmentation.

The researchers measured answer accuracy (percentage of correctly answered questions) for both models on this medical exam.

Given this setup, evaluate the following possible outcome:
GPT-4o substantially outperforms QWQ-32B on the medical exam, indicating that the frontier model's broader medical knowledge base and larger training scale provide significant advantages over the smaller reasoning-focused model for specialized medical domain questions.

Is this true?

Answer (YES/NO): NO